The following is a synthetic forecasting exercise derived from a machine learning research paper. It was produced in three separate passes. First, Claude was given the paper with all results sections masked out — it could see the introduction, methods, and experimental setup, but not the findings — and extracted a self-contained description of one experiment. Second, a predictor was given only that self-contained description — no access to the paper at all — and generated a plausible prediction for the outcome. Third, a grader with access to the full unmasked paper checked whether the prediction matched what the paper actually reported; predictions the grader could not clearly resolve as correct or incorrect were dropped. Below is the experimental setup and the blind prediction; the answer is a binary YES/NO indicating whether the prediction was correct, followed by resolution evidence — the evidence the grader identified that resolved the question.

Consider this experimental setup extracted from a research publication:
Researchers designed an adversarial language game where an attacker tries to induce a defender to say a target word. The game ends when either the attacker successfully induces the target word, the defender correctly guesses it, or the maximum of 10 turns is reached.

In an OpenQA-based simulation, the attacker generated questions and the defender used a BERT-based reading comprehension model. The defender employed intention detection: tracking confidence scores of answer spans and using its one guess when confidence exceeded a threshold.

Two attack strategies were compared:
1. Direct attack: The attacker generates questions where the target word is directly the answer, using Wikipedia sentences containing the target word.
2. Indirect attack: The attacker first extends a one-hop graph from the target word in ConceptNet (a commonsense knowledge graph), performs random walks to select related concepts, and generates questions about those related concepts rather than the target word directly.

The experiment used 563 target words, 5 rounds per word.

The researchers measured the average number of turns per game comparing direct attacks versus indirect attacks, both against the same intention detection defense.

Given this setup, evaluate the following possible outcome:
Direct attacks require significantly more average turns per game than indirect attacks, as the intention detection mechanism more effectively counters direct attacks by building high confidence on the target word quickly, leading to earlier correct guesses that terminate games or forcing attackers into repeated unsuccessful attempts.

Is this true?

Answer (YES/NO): NO